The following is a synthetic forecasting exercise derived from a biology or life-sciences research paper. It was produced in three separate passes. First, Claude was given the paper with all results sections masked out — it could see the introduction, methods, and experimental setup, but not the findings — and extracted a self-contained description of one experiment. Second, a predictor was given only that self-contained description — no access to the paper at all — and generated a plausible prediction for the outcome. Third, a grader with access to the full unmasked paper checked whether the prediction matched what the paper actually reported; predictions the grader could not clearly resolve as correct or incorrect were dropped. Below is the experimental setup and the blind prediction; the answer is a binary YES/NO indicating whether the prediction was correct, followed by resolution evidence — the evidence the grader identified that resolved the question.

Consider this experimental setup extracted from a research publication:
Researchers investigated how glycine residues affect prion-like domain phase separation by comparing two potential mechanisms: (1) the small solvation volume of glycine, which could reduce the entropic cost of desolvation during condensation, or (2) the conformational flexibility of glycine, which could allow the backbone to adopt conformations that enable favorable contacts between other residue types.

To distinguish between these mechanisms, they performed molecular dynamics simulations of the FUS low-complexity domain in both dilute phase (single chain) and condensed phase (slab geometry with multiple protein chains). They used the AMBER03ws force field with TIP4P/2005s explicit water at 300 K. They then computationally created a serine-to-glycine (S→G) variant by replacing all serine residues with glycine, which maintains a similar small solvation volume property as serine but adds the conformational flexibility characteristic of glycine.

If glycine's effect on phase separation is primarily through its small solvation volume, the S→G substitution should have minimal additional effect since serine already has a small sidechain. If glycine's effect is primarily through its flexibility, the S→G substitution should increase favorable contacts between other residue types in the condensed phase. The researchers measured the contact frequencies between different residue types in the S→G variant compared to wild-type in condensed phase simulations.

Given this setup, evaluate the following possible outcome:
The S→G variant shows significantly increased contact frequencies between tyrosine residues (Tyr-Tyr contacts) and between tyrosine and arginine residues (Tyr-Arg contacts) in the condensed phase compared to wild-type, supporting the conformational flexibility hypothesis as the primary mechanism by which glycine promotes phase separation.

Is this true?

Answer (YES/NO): NO